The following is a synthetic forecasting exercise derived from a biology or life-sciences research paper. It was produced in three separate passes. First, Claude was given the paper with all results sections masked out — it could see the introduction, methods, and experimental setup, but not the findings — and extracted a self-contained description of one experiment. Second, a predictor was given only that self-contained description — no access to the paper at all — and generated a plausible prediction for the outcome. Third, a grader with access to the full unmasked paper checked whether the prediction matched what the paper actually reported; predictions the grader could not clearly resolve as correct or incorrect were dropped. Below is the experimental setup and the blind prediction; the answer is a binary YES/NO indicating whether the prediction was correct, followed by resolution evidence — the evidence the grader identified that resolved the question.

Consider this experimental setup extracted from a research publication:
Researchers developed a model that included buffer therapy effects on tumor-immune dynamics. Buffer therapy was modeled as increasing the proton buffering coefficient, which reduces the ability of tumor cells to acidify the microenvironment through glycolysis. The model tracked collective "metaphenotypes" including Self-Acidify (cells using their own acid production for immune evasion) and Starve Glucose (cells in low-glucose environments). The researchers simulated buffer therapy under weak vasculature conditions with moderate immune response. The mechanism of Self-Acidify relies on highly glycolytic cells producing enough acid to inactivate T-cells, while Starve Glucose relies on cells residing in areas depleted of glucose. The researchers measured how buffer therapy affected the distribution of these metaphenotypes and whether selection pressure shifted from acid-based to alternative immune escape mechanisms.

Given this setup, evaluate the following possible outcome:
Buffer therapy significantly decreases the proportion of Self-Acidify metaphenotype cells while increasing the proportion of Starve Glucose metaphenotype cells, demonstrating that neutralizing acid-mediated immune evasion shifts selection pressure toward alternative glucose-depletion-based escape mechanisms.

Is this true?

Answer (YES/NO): NO